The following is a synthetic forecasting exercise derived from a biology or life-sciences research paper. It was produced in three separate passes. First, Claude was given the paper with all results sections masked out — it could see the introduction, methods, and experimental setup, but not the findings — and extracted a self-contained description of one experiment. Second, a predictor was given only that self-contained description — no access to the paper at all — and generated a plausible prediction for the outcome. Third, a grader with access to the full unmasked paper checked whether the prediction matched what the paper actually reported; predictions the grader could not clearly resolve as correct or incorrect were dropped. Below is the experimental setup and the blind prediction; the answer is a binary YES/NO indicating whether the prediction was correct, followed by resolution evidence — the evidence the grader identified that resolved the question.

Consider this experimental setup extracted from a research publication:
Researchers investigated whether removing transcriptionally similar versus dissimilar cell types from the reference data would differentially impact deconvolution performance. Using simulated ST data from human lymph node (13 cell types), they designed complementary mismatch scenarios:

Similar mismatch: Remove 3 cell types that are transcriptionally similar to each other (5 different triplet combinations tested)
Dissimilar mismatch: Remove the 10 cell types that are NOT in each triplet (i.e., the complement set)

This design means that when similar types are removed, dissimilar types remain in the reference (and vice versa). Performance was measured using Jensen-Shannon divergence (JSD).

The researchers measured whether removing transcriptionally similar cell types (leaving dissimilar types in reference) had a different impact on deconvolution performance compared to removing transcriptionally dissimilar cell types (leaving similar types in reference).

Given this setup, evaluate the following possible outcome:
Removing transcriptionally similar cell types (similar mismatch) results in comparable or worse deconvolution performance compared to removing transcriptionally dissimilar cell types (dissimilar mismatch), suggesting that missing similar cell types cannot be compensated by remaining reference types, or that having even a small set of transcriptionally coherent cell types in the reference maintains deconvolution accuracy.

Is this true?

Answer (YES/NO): NO